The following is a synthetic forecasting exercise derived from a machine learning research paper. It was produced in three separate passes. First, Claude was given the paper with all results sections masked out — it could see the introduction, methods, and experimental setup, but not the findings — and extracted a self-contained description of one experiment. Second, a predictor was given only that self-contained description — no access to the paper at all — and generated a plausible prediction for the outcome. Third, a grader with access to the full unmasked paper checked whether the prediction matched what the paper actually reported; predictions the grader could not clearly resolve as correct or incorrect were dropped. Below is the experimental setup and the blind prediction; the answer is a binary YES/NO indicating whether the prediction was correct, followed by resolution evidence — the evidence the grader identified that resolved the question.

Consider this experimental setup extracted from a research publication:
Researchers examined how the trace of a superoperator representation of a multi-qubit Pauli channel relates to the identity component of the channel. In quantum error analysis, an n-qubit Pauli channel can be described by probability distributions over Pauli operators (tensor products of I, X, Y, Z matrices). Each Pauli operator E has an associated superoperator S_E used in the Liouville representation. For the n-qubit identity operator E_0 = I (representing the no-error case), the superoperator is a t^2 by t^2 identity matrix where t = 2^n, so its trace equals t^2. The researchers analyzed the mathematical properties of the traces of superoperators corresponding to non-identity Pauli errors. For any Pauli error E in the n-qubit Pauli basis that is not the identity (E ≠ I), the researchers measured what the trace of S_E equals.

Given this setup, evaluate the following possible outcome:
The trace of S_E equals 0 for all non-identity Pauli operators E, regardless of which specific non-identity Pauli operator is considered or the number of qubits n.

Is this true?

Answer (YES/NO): YES